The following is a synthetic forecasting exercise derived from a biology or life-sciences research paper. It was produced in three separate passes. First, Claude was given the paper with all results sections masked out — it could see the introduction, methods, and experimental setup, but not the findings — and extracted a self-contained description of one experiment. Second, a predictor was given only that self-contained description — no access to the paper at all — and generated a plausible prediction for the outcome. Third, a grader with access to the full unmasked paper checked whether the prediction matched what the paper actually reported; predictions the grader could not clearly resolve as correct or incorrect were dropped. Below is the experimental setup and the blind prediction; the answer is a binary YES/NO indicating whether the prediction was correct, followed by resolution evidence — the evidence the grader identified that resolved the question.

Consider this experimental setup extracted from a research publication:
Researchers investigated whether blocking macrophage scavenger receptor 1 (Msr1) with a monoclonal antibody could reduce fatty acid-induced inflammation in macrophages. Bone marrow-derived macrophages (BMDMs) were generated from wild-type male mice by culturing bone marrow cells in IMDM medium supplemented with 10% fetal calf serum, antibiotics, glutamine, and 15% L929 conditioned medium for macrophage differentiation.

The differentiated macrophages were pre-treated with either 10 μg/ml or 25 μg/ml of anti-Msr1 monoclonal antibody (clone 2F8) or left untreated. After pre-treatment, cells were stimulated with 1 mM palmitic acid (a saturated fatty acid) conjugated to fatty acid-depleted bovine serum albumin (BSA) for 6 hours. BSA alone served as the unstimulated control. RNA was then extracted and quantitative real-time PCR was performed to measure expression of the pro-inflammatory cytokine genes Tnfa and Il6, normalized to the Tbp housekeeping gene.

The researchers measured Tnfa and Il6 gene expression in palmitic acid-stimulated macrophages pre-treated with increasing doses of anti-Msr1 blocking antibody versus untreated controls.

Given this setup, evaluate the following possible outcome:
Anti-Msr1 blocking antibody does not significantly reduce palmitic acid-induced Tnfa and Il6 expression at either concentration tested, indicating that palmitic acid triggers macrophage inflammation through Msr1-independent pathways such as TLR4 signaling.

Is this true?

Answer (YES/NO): NO